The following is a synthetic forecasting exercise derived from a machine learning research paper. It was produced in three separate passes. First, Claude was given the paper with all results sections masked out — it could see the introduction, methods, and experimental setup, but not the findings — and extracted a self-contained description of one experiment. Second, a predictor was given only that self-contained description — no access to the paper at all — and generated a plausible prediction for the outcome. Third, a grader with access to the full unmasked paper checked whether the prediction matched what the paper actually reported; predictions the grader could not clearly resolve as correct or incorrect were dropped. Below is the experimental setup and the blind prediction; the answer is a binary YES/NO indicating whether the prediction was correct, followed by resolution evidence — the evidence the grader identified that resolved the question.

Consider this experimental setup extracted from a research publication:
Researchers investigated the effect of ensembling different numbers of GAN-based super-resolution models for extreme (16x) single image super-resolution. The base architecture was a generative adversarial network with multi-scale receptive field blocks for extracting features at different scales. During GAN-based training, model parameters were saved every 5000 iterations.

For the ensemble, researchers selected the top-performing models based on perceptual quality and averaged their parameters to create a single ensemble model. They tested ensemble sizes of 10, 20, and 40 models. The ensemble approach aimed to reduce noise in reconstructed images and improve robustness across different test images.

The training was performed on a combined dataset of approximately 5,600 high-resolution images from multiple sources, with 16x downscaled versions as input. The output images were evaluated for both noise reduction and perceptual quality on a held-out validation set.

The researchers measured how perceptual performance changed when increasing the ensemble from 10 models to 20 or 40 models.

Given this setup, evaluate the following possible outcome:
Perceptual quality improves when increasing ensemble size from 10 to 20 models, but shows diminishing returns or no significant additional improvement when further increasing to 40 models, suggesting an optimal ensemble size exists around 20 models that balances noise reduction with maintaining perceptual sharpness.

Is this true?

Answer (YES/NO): NO